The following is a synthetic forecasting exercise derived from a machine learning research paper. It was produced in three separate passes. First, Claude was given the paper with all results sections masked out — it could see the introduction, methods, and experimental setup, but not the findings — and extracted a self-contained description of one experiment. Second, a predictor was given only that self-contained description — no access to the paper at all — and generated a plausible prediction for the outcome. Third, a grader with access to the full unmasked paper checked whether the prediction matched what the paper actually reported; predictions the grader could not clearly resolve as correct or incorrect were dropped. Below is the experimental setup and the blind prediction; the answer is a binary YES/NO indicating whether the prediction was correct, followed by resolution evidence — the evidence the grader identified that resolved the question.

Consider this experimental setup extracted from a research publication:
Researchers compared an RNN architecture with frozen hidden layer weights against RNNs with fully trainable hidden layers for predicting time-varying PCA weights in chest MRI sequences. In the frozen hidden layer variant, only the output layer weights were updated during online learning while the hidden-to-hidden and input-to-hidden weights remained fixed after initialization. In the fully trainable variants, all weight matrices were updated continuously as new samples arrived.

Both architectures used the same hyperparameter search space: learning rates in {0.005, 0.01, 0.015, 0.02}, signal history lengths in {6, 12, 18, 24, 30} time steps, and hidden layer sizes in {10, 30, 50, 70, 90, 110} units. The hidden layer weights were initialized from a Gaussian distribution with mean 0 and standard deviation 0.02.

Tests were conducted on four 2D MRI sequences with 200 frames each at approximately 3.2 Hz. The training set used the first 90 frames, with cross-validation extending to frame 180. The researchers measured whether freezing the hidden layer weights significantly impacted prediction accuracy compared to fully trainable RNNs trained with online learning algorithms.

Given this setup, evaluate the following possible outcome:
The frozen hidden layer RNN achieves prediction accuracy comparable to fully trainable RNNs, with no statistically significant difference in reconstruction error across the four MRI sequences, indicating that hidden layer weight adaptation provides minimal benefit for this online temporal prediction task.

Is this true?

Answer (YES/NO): NO